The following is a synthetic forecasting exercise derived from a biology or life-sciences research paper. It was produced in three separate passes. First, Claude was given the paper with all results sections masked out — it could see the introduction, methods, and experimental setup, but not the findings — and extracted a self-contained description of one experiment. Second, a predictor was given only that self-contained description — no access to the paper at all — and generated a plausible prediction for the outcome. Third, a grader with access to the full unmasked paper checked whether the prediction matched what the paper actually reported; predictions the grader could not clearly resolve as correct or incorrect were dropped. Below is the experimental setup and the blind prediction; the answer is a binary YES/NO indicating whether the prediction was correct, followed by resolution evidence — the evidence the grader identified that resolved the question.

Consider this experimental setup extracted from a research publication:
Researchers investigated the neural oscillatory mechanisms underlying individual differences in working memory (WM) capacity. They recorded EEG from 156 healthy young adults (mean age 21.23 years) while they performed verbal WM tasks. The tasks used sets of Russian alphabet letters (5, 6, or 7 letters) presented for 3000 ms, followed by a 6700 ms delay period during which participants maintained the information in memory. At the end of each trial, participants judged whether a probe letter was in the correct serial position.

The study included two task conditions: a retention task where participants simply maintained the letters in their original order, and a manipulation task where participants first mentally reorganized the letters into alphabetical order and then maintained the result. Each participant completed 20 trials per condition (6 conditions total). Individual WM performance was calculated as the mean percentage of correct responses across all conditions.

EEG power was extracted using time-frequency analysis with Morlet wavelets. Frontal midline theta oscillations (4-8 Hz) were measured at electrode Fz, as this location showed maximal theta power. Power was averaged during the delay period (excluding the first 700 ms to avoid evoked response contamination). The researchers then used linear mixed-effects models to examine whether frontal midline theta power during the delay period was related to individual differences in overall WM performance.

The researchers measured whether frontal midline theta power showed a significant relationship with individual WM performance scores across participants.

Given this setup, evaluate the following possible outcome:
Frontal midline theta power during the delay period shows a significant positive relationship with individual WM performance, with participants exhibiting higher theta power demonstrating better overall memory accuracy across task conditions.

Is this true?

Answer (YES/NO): NO